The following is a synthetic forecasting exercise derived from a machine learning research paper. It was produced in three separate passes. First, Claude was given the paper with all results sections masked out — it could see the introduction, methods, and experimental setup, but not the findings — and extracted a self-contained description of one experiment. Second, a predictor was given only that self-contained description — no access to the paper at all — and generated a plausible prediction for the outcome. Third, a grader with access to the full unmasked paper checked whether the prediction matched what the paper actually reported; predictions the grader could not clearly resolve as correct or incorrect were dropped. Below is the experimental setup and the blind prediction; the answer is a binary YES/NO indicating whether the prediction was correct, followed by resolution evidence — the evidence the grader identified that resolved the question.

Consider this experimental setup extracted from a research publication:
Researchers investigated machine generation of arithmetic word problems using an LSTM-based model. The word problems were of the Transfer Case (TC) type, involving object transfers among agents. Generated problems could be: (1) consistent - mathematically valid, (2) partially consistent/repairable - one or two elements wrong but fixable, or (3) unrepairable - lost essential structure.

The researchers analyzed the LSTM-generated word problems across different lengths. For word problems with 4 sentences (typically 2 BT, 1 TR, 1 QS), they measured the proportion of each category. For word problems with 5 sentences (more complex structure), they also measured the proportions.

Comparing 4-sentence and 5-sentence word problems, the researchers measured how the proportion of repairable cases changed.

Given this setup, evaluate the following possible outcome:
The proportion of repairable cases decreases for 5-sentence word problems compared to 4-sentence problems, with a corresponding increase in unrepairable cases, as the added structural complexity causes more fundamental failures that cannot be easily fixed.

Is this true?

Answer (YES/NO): NO